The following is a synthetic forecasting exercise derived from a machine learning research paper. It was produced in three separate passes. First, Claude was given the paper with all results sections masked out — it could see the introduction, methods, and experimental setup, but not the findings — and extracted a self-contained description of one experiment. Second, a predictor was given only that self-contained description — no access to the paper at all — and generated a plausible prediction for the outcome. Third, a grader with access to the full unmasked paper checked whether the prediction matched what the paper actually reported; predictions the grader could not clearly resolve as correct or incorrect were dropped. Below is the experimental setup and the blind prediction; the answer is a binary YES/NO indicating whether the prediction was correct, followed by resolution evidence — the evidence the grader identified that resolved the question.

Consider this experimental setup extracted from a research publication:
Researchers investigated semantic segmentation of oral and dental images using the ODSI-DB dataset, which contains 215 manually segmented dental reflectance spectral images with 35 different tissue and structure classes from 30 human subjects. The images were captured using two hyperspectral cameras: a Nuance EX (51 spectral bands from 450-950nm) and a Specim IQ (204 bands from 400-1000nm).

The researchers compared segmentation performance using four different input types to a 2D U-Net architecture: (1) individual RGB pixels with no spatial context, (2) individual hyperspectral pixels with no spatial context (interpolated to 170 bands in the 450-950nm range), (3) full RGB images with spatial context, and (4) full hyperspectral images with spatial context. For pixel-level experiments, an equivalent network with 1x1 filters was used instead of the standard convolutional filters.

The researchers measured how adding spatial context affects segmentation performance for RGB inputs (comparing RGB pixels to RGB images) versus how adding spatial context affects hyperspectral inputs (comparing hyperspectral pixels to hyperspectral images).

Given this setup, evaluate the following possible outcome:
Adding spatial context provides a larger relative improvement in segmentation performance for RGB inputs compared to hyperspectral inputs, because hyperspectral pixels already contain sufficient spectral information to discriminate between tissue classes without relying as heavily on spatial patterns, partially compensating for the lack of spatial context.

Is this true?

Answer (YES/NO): YES